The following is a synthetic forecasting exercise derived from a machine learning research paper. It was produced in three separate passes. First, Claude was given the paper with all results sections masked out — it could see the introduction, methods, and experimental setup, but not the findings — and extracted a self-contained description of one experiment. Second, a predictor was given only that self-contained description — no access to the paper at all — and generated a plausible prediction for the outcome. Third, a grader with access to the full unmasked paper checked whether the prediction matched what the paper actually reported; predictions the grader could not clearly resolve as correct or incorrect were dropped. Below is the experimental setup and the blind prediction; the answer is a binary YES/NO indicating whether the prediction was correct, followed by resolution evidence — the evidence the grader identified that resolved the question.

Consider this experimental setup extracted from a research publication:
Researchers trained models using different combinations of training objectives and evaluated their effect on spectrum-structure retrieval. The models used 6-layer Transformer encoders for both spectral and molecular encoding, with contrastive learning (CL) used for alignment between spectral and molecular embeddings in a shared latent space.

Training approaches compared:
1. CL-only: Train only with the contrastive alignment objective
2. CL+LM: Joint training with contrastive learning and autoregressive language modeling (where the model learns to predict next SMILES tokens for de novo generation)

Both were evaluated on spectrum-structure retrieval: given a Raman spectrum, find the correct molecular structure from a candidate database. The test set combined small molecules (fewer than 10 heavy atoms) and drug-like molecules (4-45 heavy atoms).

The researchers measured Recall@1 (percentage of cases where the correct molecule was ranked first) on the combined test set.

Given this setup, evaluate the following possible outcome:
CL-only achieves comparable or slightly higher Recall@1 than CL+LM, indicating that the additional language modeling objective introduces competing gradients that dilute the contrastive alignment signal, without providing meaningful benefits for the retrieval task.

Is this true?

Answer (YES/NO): NO